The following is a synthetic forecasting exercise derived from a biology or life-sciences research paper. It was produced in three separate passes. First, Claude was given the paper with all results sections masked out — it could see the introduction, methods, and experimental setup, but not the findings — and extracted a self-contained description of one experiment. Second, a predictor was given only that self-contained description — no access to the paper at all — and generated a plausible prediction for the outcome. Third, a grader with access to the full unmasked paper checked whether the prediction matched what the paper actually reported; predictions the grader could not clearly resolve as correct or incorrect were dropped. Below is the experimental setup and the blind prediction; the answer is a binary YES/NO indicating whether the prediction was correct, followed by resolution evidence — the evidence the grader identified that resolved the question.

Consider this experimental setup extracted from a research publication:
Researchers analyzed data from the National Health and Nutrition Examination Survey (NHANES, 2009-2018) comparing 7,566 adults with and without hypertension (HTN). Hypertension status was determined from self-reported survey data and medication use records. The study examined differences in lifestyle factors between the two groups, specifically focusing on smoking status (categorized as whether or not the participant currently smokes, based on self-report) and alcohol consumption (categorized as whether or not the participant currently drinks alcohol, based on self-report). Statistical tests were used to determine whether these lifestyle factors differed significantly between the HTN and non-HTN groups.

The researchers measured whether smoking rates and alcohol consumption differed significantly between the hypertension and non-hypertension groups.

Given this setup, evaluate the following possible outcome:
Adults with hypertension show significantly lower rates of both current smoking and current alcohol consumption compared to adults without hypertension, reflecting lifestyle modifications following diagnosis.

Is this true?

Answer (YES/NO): NO